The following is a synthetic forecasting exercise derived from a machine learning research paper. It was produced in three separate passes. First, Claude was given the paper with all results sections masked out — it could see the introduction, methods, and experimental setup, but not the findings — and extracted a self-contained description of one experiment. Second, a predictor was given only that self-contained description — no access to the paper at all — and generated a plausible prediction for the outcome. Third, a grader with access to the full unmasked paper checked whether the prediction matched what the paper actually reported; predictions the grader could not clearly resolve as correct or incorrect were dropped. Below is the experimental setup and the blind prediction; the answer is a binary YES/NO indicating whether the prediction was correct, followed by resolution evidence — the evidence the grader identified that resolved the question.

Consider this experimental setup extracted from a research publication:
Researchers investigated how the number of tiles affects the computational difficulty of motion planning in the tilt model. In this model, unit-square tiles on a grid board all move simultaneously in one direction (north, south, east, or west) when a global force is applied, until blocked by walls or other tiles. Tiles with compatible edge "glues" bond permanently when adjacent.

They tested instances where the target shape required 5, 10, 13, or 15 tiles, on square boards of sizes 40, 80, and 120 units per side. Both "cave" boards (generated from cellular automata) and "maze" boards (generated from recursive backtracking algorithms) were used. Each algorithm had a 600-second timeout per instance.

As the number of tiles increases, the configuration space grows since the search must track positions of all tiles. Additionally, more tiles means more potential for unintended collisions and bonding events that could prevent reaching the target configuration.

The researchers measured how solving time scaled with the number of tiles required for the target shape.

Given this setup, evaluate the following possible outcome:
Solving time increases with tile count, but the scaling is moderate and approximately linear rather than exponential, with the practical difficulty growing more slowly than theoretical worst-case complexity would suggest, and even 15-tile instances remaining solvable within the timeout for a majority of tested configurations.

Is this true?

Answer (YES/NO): NO